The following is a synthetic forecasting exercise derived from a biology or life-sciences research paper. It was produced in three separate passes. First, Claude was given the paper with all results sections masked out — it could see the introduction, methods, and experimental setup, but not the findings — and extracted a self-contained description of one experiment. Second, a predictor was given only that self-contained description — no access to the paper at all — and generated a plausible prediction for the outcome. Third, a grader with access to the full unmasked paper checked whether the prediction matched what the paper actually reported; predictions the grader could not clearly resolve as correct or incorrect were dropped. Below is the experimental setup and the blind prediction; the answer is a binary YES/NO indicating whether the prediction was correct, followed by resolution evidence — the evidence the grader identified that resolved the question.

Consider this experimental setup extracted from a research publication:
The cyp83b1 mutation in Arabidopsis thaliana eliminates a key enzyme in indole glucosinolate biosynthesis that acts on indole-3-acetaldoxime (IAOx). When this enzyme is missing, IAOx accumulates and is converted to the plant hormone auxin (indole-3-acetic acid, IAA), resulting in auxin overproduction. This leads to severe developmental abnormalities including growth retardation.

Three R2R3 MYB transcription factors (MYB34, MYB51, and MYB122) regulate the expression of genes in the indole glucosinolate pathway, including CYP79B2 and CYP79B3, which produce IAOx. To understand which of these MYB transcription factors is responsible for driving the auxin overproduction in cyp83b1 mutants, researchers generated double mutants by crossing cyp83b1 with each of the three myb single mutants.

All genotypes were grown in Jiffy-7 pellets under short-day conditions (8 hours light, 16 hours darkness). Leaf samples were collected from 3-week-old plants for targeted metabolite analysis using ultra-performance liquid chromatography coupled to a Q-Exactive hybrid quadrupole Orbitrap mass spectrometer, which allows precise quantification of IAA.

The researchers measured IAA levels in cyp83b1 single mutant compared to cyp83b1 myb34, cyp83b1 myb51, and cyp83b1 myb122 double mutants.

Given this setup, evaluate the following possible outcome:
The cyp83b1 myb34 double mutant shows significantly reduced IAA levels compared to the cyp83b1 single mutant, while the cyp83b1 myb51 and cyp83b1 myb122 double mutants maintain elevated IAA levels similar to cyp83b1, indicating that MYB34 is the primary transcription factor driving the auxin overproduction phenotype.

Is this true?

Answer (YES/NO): NO